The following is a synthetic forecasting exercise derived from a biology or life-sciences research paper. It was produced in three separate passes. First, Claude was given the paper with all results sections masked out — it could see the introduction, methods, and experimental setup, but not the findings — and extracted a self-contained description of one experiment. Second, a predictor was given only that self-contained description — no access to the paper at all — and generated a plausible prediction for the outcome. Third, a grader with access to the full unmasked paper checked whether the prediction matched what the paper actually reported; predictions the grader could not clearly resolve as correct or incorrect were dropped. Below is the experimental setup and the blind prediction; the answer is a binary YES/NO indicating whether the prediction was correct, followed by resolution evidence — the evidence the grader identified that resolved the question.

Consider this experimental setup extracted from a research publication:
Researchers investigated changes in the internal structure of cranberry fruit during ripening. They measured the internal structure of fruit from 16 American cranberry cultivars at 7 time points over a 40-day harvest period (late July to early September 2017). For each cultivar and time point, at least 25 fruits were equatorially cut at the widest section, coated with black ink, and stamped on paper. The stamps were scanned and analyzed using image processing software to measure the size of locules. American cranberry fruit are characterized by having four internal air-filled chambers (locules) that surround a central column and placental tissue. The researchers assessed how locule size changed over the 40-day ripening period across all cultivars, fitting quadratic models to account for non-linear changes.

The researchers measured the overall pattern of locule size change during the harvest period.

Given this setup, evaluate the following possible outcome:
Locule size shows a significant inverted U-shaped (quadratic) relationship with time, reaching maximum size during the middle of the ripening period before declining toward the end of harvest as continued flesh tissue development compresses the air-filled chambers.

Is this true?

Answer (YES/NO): NO